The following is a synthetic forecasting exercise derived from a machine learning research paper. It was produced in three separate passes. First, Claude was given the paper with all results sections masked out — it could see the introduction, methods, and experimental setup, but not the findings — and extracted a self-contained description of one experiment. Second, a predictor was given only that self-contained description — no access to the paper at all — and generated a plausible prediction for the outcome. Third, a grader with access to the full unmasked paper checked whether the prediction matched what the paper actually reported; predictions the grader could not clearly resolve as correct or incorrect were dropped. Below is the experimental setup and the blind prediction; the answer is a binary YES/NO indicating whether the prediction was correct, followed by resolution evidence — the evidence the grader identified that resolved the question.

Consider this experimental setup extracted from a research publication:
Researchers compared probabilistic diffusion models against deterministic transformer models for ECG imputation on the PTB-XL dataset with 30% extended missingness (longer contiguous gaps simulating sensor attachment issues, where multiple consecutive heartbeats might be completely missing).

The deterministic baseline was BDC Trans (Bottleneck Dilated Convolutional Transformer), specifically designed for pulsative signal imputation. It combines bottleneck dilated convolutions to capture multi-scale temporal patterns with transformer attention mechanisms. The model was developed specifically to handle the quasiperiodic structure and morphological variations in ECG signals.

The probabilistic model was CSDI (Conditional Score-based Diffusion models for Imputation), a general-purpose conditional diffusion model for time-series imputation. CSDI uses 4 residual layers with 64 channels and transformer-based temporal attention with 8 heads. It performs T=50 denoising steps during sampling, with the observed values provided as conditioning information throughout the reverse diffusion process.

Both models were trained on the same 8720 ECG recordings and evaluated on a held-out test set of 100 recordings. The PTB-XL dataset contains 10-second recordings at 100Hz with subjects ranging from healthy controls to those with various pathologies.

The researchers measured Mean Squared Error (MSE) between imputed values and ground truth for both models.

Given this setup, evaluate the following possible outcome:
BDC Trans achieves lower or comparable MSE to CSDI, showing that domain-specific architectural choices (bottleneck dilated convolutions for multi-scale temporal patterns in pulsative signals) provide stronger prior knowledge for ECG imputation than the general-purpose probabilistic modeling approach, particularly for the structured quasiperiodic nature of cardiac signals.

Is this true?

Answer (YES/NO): YES